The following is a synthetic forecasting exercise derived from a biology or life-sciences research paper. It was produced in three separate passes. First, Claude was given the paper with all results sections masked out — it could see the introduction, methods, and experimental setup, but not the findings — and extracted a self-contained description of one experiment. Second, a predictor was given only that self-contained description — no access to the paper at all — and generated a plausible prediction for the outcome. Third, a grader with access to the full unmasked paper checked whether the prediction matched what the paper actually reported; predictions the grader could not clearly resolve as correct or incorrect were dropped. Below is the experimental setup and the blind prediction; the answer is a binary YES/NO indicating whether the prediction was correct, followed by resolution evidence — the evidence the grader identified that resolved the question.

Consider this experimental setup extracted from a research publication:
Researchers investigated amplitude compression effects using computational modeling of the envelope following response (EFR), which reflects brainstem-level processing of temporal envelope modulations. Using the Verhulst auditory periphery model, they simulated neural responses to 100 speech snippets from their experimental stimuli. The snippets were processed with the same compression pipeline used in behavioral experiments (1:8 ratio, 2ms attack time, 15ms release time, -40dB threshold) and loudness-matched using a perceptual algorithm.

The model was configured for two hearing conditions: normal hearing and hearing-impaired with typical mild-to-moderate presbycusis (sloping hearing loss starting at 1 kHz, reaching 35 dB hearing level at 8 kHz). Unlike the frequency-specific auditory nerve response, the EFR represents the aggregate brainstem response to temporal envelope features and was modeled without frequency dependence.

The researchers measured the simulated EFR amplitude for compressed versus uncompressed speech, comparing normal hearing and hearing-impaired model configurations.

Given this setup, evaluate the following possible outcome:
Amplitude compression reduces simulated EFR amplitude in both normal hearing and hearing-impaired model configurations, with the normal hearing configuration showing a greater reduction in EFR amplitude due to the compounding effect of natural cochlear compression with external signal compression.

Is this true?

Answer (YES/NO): NO